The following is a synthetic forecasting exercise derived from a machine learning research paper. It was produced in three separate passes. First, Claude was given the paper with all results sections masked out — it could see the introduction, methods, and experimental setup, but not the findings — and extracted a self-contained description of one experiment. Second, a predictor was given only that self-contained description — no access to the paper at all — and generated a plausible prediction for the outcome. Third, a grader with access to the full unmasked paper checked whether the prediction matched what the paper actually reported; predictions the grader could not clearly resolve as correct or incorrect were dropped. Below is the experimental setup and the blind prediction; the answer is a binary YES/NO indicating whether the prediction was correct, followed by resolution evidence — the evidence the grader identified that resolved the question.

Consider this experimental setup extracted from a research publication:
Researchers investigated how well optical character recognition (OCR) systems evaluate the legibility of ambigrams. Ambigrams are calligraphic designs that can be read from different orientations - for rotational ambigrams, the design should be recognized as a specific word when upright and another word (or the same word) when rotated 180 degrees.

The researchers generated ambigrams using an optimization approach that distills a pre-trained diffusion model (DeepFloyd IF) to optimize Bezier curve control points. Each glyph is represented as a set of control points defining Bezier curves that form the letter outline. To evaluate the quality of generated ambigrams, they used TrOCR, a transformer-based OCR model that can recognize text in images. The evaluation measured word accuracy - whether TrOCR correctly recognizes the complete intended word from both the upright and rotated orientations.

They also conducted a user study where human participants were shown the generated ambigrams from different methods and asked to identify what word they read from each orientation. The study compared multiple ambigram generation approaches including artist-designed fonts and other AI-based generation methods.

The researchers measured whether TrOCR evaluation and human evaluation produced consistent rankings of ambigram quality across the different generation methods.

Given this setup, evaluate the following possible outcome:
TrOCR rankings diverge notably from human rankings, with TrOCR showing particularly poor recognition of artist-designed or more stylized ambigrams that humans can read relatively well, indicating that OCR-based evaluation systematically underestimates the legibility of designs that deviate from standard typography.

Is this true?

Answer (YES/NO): NO